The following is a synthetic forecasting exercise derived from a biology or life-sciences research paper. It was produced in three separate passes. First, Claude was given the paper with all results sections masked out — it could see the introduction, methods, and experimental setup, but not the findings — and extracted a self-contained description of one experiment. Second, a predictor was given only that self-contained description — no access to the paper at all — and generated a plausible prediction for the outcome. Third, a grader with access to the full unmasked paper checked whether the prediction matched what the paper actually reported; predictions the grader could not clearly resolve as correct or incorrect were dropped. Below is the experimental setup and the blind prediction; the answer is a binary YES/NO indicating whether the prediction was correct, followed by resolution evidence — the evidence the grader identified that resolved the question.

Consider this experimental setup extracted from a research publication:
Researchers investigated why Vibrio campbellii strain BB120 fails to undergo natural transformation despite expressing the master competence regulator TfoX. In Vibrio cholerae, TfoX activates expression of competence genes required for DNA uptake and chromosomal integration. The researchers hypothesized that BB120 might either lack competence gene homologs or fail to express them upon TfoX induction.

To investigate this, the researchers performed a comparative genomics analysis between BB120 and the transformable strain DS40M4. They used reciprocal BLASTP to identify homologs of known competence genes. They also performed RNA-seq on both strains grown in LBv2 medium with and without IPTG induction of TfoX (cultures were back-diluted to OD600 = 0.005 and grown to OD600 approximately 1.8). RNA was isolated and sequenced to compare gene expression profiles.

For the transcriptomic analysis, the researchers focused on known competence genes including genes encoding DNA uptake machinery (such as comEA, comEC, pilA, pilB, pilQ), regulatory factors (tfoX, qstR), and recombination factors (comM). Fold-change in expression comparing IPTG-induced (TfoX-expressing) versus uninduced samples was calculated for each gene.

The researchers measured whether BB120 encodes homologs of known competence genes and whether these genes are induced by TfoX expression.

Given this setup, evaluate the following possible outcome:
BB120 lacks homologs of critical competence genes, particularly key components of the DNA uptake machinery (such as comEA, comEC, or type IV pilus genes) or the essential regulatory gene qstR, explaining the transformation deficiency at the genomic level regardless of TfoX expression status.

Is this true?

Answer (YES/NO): NO